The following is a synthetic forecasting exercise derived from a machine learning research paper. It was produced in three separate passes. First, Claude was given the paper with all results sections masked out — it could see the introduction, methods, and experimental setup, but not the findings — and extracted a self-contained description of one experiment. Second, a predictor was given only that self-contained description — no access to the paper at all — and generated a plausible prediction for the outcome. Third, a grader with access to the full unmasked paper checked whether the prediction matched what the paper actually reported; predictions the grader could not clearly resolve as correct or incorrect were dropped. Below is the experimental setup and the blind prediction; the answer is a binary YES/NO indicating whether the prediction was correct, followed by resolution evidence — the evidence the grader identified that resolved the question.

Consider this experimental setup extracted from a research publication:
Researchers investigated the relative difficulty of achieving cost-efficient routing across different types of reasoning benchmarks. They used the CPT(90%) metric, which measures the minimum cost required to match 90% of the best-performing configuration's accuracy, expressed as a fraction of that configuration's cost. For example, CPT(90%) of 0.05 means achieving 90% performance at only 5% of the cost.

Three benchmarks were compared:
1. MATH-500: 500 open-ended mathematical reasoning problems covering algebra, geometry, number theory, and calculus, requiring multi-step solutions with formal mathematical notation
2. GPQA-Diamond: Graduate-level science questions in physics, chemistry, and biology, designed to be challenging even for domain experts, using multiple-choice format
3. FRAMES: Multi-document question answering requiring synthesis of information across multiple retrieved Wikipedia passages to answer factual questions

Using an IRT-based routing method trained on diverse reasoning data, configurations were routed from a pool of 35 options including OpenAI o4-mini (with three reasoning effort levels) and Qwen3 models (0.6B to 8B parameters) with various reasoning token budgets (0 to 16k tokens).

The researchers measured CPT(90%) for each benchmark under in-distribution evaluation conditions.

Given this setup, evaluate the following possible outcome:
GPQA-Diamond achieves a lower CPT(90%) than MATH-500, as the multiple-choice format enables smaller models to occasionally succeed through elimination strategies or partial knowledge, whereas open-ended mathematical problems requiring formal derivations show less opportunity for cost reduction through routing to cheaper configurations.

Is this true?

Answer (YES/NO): NO